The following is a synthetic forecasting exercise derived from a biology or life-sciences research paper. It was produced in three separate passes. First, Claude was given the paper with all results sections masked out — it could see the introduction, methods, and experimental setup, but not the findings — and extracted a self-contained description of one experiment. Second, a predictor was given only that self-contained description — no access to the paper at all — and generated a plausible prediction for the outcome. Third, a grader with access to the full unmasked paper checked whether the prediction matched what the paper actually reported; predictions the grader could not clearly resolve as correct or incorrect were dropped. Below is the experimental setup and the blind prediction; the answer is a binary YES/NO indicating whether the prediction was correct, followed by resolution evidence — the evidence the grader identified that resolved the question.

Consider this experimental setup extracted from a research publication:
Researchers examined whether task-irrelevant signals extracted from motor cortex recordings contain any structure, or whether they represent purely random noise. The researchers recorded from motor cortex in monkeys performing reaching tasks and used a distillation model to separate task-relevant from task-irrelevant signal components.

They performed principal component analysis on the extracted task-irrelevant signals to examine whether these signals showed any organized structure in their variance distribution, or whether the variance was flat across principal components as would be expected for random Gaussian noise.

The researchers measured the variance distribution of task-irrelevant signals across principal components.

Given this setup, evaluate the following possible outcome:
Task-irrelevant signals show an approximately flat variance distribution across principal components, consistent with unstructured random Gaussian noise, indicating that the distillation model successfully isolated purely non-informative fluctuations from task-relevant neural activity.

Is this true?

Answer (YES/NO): NO